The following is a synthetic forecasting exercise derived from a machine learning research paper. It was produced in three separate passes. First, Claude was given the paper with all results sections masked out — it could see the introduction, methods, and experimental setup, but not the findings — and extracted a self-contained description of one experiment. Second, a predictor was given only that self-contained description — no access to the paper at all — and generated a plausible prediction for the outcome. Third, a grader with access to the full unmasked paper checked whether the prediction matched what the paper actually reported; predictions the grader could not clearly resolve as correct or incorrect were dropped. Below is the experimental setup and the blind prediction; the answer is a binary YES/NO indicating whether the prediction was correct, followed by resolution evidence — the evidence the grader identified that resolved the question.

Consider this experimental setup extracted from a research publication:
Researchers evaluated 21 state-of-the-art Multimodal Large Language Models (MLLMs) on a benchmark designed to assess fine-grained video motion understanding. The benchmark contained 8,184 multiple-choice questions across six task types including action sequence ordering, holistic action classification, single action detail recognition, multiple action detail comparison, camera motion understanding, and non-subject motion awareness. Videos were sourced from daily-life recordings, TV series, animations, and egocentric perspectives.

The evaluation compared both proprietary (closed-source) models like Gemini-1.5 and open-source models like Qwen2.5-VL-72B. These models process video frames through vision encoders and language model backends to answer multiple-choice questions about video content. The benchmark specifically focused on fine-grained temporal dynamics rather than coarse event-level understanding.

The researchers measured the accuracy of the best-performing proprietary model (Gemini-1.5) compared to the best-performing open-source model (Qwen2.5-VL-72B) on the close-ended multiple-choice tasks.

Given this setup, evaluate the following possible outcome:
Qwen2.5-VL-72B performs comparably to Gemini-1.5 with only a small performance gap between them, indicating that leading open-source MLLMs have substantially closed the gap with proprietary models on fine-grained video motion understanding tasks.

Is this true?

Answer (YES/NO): YES